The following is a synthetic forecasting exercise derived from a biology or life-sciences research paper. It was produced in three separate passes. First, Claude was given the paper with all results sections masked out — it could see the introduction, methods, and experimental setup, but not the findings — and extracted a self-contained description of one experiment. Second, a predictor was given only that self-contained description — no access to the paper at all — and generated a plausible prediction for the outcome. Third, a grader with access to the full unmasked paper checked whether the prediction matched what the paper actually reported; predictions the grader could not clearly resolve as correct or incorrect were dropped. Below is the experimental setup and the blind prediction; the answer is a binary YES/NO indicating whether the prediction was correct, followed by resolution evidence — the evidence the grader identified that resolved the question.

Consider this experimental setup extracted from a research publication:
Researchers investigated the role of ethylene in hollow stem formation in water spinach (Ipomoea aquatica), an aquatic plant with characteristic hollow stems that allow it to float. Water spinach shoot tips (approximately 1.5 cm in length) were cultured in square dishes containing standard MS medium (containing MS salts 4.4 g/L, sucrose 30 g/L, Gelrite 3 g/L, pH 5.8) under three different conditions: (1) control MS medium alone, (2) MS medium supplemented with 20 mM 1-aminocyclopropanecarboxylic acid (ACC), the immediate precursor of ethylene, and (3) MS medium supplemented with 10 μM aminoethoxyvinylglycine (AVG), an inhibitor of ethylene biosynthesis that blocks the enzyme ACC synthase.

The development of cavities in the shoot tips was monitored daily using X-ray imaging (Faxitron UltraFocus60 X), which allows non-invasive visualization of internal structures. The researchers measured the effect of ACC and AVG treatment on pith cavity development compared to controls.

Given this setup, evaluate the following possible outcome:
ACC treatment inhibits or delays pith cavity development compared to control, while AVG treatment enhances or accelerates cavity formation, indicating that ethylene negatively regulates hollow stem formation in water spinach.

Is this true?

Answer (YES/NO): NO